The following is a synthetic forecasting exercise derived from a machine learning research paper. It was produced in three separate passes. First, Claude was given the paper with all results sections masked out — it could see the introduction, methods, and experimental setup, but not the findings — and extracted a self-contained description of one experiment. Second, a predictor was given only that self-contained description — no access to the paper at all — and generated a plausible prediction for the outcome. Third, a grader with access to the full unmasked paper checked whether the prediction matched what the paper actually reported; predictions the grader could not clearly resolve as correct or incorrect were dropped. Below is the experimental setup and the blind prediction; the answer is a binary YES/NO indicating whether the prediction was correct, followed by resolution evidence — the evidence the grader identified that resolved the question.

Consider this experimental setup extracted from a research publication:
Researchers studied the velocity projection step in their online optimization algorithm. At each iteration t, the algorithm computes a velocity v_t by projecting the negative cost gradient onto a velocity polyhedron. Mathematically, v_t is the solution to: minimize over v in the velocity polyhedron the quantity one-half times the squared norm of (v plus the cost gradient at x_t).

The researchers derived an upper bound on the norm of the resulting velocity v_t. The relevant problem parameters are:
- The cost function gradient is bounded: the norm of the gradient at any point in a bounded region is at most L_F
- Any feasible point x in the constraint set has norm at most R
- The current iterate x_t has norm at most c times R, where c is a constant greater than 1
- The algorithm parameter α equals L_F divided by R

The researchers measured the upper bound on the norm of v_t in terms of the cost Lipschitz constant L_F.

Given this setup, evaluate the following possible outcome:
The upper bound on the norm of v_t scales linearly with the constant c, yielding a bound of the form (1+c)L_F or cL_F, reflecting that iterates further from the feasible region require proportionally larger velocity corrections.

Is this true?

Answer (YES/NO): YES